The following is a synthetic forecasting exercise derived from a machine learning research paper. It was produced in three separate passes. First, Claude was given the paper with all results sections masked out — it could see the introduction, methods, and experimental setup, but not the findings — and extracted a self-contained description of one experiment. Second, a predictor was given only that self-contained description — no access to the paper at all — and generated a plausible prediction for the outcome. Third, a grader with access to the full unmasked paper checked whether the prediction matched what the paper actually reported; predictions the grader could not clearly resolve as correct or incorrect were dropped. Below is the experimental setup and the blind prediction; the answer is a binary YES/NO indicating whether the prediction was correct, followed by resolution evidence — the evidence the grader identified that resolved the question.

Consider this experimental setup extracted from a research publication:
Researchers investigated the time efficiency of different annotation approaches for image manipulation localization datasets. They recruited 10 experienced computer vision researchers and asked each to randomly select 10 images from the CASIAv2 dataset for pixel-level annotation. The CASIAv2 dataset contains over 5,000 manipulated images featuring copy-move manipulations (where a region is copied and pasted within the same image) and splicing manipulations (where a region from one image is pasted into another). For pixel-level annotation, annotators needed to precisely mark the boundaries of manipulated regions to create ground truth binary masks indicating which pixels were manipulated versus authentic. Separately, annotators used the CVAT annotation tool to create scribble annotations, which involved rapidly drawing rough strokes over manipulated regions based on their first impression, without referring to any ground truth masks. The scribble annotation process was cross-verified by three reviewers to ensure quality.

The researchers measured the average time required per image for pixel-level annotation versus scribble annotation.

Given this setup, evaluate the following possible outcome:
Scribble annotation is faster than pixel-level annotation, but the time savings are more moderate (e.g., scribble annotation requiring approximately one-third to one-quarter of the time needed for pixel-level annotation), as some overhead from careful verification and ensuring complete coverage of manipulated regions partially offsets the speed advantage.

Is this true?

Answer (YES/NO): NO